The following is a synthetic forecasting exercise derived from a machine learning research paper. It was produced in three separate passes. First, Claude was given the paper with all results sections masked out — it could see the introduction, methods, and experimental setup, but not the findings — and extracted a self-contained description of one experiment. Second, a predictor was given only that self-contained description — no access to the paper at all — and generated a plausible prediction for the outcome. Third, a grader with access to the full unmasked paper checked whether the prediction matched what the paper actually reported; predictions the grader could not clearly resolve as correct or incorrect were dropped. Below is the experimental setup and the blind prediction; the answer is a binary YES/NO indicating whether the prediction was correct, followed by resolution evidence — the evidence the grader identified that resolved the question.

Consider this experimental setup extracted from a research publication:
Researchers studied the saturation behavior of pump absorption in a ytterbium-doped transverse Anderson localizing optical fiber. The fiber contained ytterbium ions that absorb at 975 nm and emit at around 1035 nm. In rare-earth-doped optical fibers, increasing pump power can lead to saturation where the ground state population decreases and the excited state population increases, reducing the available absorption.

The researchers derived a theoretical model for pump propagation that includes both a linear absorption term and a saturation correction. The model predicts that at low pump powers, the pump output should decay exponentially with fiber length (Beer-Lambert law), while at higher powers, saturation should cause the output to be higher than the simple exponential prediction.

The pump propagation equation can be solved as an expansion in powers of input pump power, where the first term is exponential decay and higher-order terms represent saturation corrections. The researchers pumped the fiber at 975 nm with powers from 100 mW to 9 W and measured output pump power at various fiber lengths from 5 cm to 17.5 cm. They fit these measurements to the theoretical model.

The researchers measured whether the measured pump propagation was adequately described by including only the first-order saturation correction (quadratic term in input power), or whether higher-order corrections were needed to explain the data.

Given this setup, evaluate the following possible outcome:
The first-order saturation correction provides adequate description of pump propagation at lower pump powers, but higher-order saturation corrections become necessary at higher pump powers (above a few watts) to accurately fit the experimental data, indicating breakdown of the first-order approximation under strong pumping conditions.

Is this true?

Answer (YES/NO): NO